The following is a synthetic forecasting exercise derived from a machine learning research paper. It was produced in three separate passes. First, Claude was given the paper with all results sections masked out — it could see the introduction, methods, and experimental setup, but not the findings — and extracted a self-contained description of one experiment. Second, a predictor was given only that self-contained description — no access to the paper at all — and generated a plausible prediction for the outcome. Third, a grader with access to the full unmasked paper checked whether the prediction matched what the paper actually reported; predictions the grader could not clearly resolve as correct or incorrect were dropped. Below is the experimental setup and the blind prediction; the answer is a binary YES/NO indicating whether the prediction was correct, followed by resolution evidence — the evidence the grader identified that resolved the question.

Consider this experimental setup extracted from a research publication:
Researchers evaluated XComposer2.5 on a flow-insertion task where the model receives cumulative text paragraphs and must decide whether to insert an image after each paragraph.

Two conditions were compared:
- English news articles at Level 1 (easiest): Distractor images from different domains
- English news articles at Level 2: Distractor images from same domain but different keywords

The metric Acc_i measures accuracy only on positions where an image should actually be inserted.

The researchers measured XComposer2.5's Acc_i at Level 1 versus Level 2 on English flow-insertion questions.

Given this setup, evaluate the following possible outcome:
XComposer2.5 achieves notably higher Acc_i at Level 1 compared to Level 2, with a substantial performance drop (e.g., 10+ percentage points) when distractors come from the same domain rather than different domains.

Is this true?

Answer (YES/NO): NO